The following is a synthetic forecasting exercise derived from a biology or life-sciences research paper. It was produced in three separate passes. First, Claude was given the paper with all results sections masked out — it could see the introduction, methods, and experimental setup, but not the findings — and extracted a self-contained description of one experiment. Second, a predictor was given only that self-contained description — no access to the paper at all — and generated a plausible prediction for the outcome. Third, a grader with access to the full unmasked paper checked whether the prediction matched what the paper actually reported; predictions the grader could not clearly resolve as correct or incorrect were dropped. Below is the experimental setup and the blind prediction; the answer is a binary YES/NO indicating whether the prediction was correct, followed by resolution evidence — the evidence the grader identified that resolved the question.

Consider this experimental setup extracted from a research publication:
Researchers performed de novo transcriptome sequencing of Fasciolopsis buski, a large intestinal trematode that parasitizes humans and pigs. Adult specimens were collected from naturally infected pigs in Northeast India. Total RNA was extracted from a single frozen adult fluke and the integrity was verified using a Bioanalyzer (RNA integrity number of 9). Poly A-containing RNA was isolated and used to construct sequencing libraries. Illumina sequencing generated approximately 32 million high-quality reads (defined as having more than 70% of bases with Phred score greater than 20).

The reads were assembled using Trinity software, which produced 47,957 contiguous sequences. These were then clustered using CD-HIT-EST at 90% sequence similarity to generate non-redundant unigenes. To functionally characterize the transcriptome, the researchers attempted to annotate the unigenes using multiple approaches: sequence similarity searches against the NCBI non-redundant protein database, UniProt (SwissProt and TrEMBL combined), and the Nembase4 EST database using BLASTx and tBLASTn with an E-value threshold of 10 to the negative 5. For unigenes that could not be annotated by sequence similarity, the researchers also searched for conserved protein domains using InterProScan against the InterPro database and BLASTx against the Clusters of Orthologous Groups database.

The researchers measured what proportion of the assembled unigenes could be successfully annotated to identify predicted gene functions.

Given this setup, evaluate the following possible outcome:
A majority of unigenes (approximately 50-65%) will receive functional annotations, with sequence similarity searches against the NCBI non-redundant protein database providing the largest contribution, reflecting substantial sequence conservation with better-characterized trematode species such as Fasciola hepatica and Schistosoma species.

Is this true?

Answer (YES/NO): NO